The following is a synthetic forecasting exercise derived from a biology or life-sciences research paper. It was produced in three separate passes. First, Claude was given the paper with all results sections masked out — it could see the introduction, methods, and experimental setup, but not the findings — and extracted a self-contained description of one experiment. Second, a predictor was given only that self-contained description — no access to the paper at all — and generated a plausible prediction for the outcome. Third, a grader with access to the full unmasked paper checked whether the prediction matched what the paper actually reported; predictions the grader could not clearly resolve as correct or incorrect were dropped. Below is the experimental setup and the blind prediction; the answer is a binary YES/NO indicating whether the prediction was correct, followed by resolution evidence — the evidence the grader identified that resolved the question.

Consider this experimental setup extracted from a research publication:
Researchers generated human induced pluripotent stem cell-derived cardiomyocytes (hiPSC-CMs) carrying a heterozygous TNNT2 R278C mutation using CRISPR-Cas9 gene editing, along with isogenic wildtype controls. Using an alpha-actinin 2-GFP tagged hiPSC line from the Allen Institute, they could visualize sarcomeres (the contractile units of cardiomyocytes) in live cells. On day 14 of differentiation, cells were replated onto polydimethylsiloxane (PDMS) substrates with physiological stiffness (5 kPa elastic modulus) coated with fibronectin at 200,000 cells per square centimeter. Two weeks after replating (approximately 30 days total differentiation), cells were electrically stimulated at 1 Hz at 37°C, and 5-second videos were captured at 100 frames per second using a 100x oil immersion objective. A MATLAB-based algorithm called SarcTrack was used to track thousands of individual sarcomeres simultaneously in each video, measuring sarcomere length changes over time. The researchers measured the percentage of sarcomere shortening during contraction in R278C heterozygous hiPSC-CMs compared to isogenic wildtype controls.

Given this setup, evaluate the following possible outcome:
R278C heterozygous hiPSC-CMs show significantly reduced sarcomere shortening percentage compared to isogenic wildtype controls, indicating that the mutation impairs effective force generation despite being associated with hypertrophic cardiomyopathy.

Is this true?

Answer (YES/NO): NO